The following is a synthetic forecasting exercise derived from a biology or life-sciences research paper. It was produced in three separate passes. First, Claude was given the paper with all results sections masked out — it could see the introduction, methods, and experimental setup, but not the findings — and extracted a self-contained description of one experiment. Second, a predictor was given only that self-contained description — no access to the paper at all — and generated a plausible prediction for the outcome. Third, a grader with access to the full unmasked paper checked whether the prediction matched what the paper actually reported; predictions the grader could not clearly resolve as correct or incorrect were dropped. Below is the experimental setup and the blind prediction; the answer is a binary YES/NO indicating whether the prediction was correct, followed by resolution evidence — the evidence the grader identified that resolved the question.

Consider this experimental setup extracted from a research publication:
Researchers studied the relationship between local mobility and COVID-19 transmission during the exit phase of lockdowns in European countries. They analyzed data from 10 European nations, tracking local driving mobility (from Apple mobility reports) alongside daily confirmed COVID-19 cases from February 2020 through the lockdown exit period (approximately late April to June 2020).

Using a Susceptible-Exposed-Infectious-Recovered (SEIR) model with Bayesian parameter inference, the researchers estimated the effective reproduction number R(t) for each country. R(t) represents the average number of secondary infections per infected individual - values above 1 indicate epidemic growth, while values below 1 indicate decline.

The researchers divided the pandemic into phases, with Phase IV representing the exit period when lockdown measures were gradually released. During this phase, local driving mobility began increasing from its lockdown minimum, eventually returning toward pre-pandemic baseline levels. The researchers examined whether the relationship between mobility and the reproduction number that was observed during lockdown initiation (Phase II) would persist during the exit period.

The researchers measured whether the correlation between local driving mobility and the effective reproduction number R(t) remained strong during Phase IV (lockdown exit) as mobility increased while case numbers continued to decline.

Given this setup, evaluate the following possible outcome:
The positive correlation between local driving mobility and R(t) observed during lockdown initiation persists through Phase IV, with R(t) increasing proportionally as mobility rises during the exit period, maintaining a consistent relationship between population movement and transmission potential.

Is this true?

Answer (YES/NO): NO